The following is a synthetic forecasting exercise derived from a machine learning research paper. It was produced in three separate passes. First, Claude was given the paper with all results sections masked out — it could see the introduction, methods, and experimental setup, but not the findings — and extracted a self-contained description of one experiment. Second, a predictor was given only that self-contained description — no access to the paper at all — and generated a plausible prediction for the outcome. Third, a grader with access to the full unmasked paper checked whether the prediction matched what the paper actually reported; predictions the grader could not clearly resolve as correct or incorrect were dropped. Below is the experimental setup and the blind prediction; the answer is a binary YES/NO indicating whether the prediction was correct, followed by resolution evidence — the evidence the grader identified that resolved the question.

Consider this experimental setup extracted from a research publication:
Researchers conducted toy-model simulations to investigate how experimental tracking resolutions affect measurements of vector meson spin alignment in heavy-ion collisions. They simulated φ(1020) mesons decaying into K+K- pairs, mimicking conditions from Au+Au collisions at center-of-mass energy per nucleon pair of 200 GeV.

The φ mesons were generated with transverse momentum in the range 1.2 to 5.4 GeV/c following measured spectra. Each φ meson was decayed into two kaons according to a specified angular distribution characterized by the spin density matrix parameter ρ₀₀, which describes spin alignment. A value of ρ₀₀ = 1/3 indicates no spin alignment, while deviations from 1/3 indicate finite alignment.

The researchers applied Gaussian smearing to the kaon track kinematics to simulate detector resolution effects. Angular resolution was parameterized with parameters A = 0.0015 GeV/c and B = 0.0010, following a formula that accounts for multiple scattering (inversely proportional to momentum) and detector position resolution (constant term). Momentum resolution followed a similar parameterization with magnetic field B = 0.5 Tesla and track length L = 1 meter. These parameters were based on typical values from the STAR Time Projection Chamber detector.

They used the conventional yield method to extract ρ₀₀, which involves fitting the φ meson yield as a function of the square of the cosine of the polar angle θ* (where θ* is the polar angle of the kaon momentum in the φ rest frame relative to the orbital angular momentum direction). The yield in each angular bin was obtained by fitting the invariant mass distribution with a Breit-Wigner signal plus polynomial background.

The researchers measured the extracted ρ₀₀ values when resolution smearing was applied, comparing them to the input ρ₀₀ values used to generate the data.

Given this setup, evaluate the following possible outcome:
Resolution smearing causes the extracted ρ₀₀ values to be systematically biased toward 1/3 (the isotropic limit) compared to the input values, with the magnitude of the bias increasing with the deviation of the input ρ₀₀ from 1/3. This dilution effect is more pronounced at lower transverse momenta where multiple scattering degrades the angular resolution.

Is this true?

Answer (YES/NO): NO